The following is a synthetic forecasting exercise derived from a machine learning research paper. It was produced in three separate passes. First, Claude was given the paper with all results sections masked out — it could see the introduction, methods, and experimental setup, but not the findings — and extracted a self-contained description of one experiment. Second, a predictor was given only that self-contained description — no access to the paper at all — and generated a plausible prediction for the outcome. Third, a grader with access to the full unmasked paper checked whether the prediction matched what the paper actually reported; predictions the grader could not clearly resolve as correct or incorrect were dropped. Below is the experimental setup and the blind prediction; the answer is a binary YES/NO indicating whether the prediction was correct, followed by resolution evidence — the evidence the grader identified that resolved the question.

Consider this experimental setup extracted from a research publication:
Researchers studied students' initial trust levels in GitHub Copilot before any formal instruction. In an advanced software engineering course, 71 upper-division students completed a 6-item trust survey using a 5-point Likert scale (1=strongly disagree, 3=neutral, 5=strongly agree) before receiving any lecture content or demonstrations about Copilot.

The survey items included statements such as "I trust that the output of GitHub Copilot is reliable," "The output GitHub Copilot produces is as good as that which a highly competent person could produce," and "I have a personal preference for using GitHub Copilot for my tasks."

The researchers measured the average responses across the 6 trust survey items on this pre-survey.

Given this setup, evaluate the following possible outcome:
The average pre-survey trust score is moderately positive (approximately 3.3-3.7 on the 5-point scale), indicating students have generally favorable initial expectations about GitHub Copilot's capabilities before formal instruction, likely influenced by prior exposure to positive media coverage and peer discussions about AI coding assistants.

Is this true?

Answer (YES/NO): NO